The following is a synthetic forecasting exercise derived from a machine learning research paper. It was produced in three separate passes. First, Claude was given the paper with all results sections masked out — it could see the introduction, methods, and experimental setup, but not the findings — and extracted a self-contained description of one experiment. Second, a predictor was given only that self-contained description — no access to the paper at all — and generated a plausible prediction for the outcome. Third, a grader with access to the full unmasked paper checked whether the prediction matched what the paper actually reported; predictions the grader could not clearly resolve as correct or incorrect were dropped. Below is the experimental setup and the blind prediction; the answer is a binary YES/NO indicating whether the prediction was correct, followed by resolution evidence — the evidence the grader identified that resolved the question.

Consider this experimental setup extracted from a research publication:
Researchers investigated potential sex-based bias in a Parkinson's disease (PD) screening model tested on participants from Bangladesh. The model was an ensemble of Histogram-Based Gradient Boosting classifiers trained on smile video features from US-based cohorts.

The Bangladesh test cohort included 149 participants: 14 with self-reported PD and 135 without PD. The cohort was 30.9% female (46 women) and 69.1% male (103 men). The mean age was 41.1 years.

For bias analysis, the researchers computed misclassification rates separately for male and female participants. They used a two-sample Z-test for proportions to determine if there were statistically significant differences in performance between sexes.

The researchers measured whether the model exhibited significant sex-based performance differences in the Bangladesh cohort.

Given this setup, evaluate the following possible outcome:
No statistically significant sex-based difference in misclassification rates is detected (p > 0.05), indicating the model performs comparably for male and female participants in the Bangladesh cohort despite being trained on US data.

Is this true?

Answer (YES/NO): NO